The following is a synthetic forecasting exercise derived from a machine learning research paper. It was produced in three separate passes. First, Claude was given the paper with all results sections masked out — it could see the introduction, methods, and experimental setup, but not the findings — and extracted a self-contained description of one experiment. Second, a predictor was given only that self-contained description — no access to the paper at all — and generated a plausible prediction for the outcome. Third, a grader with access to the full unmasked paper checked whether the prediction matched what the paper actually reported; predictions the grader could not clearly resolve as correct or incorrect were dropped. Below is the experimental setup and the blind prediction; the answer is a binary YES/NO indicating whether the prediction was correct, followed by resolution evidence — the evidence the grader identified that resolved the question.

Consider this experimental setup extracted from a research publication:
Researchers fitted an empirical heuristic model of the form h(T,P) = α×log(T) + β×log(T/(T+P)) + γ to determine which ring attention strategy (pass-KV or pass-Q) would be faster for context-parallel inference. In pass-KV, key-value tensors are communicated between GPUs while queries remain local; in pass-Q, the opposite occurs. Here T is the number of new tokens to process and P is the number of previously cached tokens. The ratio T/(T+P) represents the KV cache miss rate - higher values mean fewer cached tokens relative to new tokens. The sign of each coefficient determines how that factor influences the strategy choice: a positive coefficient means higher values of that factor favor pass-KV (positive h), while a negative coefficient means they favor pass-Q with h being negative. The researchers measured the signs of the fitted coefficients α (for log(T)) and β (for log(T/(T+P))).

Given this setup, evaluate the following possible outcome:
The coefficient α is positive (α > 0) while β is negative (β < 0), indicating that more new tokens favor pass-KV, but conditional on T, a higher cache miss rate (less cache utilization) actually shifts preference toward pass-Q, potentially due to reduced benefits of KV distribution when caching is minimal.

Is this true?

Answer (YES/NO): NO